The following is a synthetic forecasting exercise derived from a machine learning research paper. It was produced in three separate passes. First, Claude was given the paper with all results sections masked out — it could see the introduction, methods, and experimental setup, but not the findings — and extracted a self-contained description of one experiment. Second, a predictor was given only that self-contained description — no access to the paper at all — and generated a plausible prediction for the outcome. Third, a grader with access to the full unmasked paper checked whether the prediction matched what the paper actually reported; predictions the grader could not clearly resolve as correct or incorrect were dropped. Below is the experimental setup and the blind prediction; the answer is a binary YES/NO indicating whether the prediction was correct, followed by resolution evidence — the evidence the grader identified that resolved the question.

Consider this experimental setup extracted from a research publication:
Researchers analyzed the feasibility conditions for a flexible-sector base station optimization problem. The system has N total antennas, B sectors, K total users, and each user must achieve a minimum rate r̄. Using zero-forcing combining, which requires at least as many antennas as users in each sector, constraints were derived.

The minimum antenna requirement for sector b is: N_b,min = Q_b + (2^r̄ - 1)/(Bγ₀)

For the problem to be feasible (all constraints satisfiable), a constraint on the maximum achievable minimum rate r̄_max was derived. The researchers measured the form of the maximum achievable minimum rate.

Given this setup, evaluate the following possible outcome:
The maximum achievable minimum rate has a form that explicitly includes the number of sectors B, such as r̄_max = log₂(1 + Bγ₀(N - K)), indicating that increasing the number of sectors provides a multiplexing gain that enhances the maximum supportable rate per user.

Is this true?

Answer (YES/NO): NO